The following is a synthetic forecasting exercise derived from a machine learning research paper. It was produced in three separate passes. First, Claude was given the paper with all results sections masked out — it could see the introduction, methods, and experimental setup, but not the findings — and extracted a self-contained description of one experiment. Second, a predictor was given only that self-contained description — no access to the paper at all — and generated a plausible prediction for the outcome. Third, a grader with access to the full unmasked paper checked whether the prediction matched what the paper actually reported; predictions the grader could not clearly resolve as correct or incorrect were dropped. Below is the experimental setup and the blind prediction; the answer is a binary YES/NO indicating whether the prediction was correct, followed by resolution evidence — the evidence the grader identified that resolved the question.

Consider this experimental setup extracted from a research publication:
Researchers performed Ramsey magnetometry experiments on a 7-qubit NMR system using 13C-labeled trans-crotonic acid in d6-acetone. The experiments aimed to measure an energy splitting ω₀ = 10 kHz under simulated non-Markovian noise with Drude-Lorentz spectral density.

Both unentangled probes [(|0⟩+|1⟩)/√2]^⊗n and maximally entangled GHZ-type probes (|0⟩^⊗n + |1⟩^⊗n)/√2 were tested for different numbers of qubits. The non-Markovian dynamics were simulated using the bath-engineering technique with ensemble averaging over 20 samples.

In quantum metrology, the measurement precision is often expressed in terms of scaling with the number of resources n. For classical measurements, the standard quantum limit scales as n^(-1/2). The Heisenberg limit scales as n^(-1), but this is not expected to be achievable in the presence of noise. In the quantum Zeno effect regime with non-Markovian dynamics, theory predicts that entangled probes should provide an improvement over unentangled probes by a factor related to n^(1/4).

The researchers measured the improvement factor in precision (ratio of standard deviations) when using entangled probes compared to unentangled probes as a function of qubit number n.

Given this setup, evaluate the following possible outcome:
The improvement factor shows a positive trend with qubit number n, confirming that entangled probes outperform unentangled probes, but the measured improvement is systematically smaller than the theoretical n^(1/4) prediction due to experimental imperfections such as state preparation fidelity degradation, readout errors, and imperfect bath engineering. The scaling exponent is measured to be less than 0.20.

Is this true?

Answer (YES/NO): NO